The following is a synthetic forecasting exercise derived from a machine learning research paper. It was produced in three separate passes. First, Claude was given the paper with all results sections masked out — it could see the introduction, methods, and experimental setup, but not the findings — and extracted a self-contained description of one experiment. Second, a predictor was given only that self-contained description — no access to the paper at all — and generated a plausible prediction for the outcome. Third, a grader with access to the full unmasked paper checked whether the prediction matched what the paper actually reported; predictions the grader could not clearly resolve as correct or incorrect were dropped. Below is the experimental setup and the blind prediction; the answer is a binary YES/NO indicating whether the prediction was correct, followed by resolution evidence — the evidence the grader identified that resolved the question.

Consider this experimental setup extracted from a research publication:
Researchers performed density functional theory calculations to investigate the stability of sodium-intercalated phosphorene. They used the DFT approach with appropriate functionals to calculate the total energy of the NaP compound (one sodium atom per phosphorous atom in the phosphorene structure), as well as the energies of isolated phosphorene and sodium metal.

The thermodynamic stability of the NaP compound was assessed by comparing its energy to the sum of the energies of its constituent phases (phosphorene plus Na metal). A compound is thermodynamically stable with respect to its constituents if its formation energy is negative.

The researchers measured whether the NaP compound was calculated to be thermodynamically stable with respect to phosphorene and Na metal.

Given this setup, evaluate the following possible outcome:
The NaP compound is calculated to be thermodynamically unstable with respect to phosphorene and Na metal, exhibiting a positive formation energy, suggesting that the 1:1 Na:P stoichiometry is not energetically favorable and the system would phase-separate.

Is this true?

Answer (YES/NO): NO